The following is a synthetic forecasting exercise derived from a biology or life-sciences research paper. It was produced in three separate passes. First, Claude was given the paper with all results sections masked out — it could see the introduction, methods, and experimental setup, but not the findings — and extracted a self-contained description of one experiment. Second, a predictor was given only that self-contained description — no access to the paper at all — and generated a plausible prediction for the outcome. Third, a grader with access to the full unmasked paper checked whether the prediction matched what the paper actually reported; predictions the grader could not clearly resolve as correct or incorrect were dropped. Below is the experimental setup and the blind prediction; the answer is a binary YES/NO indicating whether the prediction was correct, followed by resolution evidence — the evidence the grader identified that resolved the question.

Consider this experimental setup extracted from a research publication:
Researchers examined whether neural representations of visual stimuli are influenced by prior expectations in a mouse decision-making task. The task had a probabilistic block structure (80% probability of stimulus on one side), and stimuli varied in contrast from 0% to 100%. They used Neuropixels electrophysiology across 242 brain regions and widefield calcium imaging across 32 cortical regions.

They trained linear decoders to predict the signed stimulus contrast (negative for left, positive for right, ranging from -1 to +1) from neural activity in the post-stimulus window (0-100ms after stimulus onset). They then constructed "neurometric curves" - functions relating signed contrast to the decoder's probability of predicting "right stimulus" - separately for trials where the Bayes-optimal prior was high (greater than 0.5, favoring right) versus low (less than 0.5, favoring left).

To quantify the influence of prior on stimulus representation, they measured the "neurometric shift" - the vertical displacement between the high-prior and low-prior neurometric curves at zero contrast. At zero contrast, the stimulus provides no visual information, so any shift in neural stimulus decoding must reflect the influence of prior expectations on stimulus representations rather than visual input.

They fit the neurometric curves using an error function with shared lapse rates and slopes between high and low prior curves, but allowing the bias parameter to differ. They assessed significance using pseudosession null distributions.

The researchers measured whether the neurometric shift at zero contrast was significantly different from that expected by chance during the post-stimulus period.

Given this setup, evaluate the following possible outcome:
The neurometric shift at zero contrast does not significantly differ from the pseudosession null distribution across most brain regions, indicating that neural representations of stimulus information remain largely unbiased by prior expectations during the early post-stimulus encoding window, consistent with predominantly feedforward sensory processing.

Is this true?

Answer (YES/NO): NO